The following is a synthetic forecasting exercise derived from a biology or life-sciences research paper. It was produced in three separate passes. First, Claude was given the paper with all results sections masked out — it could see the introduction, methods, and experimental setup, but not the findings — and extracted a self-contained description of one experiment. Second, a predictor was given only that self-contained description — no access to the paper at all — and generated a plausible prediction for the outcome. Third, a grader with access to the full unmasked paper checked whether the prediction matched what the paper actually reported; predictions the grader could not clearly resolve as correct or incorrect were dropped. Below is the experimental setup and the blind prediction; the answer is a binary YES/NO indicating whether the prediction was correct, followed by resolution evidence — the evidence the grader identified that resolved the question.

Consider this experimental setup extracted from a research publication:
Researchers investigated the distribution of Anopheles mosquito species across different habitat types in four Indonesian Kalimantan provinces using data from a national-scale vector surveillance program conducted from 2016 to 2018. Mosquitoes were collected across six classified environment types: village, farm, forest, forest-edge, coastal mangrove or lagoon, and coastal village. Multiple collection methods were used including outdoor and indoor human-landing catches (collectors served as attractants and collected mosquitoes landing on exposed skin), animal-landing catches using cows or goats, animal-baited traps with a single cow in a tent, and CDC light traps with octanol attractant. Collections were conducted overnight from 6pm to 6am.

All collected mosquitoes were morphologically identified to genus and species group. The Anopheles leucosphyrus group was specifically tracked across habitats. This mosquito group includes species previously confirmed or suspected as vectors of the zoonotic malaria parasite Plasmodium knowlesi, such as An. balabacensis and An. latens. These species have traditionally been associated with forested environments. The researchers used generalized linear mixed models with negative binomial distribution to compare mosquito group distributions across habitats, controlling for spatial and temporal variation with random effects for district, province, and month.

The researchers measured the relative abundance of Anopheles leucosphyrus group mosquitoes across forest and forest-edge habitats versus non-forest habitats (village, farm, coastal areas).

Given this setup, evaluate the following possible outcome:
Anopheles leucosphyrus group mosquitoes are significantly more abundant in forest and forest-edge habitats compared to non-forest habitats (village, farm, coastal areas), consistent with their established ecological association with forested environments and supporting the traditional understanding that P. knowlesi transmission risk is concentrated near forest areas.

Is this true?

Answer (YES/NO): NO